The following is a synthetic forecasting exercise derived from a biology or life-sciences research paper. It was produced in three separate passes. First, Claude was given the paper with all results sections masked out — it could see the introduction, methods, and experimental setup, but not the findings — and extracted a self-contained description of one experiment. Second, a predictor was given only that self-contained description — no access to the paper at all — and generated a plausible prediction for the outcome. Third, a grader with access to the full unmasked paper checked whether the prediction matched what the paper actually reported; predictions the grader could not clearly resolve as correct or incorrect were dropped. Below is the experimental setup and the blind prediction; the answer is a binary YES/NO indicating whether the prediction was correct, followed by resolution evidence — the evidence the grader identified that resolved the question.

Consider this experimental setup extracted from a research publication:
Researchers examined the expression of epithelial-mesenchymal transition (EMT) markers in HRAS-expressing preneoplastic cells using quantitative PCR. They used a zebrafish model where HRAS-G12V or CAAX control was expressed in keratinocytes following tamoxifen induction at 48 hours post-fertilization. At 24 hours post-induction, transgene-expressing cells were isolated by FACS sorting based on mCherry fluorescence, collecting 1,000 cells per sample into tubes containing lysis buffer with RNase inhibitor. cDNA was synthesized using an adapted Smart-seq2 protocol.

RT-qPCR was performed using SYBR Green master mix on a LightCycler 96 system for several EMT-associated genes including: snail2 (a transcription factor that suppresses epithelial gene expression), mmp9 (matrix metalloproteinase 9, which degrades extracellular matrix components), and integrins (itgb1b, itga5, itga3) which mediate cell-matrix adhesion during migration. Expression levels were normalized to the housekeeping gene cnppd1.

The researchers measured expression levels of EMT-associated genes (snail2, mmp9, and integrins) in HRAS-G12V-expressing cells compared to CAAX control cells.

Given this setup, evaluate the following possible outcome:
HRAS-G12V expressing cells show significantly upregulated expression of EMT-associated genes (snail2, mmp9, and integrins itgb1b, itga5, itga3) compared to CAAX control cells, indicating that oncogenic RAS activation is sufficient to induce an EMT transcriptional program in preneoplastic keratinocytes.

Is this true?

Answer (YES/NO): YES